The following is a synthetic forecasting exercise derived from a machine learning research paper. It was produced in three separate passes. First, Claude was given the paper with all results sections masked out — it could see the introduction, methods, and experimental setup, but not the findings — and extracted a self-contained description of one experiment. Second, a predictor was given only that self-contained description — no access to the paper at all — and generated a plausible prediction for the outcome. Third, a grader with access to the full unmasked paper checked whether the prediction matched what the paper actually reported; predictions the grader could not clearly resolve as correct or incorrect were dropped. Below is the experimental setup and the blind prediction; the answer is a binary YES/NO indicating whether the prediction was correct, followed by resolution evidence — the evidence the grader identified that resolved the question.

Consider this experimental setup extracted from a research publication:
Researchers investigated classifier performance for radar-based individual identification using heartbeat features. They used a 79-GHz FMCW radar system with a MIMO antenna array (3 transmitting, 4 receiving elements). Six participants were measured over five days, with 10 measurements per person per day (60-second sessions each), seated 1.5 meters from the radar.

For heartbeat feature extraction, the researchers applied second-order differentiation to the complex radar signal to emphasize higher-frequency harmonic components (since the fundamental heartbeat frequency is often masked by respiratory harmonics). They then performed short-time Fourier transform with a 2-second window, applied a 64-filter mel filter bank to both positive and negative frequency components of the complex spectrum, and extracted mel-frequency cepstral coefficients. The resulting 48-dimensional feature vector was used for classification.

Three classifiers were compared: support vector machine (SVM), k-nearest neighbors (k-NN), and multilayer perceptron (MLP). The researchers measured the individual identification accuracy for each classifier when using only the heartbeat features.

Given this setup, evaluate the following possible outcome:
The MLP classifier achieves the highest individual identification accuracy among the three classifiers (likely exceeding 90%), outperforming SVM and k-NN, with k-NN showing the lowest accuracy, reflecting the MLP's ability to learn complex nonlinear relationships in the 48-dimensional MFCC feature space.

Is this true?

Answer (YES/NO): NO